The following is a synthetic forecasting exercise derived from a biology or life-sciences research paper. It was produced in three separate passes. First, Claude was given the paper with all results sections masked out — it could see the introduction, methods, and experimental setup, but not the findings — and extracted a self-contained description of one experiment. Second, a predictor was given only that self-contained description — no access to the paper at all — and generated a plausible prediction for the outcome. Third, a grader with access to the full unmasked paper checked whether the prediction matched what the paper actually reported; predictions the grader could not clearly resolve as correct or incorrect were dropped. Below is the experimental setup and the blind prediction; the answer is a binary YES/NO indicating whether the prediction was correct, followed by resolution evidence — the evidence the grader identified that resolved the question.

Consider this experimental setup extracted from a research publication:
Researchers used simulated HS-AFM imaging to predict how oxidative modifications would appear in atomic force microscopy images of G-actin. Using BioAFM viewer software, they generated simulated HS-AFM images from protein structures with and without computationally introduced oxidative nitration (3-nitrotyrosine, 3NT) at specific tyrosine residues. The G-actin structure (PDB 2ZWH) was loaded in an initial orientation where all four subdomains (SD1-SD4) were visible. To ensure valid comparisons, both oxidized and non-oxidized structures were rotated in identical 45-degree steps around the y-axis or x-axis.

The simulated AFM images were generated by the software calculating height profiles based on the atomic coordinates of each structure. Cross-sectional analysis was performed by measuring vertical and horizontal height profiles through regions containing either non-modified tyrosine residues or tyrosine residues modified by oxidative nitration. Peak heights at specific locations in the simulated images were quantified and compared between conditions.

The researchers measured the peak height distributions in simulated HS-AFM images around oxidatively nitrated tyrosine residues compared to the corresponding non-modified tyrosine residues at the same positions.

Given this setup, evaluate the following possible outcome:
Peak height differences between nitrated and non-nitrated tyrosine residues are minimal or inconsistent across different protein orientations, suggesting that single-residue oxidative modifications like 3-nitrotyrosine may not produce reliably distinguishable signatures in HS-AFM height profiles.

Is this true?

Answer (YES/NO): NO